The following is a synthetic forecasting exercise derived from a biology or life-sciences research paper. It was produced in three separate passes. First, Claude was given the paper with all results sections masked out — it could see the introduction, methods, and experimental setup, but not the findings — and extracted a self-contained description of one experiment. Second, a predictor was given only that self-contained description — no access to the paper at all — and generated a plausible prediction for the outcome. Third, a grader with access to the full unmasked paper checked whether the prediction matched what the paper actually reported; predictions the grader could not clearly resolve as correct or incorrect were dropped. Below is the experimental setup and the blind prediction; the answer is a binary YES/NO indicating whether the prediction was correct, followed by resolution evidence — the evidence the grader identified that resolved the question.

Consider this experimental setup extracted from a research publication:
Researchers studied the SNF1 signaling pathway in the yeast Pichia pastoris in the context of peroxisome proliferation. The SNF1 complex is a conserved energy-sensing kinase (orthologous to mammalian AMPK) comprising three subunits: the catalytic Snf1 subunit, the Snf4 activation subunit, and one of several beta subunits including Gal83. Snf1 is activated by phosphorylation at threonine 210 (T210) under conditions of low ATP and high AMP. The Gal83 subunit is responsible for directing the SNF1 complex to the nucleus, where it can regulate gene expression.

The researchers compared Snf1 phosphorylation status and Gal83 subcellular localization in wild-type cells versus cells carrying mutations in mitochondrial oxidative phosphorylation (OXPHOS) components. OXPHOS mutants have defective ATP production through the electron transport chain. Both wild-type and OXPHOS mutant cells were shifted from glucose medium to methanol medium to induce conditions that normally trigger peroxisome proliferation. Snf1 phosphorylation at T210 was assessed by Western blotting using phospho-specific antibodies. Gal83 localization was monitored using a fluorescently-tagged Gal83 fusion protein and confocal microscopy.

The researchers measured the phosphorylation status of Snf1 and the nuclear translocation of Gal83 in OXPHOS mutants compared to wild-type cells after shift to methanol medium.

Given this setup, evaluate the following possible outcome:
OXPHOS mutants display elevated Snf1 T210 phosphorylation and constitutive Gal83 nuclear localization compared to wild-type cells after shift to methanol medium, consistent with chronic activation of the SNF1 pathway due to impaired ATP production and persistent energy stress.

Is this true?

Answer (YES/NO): NO